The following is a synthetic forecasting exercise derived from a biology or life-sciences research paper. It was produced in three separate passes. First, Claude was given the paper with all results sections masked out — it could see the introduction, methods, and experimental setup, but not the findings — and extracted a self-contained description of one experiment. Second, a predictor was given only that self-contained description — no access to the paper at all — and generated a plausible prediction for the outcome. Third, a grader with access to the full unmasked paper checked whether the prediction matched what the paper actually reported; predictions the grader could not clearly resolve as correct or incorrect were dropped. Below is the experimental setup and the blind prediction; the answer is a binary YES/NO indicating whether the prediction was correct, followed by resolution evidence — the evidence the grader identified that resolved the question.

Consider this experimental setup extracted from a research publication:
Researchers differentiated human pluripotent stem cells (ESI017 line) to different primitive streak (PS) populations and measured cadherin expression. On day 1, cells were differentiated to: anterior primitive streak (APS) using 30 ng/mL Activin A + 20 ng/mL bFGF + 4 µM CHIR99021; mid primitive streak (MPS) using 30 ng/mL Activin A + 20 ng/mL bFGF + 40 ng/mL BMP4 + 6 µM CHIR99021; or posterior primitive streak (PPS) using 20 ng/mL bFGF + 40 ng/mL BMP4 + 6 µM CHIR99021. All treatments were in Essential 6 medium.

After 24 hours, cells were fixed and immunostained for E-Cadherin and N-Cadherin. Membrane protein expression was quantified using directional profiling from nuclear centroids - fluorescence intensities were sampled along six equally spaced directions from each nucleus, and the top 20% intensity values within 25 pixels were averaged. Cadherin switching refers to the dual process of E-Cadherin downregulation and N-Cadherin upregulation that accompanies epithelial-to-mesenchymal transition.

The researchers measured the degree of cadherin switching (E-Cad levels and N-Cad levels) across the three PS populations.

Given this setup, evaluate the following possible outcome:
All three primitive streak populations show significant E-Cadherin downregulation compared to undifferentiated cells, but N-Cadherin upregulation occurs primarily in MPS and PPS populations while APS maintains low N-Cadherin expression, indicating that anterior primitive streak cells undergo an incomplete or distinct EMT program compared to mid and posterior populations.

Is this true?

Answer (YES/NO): NO